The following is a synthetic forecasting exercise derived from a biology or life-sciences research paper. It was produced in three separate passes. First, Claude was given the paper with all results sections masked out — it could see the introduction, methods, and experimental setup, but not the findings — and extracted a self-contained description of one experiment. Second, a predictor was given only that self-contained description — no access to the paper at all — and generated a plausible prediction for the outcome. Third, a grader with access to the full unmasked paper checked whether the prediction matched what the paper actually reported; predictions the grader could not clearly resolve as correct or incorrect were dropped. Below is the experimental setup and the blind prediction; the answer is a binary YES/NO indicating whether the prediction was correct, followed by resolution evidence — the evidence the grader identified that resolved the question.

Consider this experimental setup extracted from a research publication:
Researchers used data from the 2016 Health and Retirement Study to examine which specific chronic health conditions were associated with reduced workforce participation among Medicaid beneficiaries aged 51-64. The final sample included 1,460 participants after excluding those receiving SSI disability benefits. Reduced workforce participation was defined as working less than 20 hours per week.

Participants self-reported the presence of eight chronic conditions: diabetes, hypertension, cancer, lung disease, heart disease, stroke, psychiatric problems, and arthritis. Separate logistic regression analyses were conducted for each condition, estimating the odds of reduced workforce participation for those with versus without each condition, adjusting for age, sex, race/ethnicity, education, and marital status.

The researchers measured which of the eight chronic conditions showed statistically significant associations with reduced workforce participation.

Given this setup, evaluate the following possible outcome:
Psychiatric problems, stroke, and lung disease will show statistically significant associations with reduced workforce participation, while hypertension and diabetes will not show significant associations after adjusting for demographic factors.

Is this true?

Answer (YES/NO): NO